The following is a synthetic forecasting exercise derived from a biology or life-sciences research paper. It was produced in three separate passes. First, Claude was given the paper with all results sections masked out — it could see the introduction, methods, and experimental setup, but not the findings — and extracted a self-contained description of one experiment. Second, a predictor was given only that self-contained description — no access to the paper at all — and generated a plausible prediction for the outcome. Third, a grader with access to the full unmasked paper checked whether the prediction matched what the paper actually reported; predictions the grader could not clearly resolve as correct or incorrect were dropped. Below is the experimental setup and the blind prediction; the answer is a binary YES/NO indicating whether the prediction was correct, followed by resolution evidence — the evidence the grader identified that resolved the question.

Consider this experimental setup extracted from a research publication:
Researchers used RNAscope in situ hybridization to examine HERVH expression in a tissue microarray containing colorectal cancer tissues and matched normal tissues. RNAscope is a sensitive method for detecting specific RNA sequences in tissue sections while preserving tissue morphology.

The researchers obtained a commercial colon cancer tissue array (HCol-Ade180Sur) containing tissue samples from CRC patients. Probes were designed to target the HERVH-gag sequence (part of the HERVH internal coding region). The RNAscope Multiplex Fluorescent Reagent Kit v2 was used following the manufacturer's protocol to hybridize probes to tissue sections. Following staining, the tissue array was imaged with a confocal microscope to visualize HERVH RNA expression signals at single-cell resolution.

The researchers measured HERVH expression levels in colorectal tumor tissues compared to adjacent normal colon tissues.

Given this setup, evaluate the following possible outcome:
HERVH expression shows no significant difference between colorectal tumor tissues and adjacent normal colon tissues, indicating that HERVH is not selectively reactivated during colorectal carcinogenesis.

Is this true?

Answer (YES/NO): NO